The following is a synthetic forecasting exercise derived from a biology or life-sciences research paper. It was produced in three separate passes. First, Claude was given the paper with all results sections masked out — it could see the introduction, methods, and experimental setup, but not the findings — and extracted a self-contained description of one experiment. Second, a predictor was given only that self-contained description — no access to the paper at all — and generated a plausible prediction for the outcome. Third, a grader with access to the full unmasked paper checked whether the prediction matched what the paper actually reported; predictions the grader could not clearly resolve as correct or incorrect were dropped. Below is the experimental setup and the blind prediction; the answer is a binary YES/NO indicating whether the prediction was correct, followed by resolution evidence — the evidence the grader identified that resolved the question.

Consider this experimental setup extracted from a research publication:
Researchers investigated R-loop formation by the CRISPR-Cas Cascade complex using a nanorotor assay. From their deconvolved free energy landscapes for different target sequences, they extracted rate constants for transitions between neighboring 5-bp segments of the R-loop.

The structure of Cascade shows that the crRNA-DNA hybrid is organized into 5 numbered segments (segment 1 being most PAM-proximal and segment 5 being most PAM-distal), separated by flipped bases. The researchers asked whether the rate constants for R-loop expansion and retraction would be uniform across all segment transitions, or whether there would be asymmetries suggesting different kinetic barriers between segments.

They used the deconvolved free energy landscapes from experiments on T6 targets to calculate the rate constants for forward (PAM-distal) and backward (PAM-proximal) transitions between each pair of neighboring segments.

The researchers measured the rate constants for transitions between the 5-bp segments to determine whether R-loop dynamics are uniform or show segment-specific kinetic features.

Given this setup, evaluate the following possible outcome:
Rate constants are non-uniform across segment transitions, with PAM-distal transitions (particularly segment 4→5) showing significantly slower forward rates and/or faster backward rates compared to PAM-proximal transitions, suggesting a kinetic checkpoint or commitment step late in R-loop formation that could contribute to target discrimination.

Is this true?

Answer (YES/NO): NO